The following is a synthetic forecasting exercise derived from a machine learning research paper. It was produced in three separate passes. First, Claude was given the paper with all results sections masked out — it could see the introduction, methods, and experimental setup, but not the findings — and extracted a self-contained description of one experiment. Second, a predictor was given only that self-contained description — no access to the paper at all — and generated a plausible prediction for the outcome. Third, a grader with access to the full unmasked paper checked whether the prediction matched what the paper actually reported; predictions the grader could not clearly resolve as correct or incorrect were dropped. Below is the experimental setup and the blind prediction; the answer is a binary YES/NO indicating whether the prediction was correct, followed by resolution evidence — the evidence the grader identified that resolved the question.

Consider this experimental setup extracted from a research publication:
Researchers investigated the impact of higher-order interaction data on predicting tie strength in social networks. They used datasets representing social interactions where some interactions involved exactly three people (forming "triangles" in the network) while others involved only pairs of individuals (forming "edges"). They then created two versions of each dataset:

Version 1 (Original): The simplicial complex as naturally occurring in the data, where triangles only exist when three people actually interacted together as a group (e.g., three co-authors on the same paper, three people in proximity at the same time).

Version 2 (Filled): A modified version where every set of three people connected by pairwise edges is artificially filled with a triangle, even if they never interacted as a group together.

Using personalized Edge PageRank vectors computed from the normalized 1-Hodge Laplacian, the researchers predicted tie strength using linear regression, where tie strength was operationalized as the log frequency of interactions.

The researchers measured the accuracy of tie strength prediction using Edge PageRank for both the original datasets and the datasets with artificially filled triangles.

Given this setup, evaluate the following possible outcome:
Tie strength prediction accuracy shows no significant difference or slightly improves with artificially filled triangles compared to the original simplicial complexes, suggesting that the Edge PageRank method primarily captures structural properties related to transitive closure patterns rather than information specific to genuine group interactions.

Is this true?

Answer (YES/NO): NO